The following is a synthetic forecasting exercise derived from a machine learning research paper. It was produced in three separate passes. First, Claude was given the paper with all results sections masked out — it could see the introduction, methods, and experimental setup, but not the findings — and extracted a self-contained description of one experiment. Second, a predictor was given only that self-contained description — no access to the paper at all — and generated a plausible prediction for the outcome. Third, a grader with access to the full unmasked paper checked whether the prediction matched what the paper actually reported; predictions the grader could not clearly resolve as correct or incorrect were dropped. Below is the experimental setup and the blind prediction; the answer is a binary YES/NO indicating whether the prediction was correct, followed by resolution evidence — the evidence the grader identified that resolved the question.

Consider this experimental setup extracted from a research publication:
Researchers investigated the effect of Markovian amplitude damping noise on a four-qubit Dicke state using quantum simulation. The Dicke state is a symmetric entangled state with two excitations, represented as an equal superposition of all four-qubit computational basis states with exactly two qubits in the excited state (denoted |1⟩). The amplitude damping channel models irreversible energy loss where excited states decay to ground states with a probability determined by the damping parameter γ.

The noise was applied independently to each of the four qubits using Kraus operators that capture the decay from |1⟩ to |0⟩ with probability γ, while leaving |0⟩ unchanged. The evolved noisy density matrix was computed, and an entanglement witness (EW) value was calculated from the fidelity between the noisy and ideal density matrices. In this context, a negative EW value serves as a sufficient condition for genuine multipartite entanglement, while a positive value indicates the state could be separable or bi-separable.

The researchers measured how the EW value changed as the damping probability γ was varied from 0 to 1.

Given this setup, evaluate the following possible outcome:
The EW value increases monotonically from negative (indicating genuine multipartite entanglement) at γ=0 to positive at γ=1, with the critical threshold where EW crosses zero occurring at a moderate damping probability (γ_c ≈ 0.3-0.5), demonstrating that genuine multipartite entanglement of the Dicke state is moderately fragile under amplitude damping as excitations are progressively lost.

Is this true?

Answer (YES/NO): NO